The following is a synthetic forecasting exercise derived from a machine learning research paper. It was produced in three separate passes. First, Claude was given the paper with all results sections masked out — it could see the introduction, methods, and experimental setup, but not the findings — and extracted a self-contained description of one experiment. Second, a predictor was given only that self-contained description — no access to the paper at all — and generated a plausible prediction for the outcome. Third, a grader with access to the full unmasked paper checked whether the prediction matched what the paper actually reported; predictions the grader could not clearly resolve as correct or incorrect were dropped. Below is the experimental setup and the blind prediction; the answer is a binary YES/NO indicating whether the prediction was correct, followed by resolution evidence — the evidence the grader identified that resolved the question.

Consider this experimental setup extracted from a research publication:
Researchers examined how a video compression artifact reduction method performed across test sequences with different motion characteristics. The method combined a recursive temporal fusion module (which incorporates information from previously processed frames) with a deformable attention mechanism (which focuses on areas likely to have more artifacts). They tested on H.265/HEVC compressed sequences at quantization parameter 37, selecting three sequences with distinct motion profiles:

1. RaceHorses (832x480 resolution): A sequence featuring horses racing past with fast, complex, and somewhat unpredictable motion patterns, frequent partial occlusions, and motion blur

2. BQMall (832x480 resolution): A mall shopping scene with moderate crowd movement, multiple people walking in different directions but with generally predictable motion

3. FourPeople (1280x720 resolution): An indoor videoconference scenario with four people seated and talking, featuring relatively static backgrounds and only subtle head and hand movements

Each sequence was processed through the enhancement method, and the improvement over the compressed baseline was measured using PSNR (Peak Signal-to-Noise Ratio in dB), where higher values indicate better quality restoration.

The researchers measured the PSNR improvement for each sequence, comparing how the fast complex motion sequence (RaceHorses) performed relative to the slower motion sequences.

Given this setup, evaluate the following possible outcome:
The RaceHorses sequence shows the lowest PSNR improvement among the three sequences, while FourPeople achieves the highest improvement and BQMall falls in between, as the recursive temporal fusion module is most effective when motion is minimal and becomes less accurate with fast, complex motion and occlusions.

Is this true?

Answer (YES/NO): YES